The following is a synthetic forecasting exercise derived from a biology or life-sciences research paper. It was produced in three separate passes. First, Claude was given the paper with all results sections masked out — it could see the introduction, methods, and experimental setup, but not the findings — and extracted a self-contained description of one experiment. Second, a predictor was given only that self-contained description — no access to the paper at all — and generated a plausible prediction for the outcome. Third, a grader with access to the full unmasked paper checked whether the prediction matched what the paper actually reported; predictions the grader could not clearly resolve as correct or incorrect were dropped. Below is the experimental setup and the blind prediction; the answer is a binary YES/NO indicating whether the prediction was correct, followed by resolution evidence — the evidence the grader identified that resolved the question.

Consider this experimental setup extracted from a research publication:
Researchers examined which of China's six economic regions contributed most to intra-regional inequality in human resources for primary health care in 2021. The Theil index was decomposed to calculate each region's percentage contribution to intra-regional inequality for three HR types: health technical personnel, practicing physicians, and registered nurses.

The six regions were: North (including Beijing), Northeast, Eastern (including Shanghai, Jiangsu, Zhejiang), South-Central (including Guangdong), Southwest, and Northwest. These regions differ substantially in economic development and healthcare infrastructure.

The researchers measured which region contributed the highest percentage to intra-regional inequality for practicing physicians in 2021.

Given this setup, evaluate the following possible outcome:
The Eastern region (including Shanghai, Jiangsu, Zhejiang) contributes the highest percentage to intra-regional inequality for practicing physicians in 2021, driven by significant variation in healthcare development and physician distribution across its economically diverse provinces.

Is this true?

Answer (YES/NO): YES